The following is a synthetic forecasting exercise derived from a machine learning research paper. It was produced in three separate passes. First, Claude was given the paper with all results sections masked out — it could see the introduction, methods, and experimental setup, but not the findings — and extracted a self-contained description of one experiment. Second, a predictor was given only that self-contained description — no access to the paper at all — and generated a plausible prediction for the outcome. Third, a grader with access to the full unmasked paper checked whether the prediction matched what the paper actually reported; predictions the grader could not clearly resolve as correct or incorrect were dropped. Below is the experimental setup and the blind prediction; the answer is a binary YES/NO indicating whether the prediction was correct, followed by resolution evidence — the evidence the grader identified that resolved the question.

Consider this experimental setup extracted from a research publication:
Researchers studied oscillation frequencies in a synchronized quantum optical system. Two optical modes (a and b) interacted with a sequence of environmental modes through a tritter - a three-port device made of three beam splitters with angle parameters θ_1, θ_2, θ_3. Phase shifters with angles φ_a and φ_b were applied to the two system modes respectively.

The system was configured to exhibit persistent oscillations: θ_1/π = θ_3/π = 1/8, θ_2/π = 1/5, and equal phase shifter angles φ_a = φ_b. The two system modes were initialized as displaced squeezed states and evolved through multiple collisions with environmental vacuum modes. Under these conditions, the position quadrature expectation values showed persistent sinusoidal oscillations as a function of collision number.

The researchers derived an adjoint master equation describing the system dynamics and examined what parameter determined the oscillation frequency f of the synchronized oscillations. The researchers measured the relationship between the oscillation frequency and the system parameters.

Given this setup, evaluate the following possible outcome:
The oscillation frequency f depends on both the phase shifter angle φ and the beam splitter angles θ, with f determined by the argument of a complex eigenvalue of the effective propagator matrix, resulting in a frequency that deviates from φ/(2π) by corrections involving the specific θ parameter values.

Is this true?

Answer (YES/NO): NO